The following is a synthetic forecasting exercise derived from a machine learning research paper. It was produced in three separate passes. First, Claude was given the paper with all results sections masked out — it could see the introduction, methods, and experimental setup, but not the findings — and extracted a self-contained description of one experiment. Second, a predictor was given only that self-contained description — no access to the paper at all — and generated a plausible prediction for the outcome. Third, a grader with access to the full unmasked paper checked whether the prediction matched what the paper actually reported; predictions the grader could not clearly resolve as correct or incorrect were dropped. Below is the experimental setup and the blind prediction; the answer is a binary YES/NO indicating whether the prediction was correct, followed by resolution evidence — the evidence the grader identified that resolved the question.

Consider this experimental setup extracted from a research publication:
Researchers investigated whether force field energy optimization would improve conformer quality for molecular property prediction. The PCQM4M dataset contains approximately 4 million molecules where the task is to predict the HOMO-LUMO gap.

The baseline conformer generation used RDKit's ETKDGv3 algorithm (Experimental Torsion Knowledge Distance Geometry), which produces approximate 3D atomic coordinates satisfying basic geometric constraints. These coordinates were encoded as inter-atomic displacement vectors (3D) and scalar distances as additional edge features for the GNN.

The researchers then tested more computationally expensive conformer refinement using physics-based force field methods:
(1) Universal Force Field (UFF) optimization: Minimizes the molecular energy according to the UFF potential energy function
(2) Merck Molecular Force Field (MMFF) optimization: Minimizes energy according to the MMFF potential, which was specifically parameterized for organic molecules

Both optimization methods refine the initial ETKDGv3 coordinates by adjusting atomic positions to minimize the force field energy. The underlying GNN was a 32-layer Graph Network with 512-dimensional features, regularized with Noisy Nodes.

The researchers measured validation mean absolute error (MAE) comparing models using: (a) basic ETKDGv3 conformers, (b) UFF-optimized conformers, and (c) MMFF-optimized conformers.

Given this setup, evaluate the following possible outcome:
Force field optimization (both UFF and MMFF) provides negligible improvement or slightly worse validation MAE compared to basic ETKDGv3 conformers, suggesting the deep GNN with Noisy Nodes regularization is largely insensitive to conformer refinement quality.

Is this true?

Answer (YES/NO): YES